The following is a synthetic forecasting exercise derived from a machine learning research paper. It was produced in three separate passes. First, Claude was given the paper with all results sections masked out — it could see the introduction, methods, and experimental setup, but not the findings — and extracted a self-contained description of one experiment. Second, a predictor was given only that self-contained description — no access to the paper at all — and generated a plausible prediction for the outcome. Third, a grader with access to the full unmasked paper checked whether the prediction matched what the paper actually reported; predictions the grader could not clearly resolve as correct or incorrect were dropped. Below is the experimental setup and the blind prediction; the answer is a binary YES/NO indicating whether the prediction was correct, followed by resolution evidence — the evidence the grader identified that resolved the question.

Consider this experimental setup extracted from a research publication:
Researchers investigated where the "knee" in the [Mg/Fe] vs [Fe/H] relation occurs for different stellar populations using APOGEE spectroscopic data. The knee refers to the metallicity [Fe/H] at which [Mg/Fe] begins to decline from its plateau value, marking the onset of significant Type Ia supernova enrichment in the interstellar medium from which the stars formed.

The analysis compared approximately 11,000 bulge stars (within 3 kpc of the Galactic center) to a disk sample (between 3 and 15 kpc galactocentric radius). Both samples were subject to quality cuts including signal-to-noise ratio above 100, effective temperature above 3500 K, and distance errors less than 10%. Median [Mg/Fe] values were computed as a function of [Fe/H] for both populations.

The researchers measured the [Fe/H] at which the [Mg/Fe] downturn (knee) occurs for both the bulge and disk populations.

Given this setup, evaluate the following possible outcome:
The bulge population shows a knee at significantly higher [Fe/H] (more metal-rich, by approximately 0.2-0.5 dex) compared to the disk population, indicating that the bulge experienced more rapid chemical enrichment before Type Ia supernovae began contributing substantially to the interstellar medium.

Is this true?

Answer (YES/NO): NO